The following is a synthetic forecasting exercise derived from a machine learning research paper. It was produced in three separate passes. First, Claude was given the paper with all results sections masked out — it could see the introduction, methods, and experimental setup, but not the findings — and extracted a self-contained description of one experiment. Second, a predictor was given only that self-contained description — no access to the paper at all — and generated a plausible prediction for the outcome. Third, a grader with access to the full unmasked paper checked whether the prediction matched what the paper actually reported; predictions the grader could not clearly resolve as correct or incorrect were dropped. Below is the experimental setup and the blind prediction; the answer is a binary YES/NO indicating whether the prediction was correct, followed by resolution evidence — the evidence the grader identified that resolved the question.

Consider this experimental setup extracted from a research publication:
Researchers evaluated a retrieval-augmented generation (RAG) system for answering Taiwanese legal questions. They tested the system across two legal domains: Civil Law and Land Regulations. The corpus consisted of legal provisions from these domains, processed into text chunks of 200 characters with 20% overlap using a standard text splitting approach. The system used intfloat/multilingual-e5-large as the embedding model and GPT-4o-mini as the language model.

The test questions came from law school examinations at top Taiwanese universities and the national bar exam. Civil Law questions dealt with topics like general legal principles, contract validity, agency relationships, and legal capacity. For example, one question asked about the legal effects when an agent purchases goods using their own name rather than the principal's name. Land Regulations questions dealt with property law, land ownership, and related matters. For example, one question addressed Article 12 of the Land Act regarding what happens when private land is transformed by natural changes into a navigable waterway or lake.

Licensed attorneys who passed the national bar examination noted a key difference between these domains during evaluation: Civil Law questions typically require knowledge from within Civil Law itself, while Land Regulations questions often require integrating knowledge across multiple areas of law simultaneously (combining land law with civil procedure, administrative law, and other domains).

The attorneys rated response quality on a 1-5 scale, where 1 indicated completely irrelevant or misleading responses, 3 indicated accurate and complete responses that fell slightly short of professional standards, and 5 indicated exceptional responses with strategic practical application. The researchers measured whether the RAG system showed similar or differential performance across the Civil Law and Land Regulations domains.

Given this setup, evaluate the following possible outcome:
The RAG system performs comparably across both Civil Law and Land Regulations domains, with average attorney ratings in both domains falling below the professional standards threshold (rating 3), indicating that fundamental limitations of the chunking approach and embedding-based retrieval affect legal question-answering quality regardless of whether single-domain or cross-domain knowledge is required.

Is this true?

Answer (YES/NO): NO